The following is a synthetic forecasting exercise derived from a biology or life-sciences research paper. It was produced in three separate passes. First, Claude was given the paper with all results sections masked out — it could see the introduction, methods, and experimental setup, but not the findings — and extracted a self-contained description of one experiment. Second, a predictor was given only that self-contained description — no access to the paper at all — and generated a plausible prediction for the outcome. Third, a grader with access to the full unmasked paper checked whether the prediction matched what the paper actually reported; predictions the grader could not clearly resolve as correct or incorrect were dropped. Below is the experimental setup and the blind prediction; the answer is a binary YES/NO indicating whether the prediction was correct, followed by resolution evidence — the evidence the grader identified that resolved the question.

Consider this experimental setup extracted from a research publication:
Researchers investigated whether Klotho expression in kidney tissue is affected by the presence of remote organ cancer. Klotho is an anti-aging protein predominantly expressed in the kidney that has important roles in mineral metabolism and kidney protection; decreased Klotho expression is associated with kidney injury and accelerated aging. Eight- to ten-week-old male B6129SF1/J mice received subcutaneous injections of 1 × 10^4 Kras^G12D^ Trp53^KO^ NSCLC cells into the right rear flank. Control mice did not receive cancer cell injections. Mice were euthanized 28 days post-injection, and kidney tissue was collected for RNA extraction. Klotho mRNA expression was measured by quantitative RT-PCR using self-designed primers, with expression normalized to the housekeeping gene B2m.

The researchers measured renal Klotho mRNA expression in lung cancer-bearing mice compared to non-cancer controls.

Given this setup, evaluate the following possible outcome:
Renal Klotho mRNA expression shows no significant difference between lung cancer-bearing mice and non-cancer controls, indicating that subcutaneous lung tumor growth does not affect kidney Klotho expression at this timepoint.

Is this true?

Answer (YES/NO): NO